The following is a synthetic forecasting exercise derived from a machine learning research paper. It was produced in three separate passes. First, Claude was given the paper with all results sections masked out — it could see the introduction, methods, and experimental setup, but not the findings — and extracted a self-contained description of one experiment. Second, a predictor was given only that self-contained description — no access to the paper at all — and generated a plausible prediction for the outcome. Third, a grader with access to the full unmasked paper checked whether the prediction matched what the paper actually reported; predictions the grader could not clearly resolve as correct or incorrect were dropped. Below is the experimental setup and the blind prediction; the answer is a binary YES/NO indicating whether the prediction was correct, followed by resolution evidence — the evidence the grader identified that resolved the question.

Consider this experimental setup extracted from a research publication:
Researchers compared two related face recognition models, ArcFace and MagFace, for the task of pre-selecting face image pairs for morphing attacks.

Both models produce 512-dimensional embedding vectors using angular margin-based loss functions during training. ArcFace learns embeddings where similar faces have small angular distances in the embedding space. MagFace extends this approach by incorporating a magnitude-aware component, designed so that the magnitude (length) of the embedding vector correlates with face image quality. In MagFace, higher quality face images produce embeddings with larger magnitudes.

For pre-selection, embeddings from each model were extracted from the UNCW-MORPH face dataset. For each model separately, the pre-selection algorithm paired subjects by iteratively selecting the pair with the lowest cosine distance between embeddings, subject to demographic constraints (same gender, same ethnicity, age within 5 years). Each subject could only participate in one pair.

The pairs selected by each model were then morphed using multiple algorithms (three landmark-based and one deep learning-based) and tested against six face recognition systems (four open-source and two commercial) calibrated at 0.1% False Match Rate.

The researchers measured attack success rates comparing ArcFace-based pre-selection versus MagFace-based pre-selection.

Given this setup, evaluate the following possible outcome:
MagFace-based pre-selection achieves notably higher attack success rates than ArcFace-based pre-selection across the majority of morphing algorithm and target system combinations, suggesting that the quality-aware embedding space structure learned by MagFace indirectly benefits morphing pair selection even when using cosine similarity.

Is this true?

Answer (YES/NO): NO